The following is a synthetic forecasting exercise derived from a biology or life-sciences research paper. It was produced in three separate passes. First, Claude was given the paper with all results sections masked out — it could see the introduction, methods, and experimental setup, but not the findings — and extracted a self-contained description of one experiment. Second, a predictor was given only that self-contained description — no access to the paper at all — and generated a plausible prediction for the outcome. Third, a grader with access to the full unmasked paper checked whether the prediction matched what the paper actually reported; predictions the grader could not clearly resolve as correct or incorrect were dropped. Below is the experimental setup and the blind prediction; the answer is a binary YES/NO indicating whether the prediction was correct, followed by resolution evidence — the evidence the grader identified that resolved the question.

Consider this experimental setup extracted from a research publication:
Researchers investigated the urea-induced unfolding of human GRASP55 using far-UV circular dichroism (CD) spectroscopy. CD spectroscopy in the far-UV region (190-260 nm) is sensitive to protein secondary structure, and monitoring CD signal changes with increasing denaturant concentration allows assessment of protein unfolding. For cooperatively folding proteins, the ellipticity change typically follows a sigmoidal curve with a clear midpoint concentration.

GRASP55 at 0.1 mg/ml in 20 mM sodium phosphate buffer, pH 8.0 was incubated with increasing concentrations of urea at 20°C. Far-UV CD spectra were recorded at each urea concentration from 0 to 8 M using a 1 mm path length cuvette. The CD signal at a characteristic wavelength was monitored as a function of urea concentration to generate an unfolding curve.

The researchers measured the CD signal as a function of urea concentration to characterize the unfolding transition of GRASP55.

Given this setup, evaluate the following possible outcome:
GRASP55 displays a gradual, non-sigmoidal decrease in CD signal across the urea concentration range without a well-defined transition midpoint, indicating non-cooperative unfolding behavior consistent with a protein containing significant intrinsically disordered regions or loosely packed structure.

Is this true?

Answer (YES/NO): NO